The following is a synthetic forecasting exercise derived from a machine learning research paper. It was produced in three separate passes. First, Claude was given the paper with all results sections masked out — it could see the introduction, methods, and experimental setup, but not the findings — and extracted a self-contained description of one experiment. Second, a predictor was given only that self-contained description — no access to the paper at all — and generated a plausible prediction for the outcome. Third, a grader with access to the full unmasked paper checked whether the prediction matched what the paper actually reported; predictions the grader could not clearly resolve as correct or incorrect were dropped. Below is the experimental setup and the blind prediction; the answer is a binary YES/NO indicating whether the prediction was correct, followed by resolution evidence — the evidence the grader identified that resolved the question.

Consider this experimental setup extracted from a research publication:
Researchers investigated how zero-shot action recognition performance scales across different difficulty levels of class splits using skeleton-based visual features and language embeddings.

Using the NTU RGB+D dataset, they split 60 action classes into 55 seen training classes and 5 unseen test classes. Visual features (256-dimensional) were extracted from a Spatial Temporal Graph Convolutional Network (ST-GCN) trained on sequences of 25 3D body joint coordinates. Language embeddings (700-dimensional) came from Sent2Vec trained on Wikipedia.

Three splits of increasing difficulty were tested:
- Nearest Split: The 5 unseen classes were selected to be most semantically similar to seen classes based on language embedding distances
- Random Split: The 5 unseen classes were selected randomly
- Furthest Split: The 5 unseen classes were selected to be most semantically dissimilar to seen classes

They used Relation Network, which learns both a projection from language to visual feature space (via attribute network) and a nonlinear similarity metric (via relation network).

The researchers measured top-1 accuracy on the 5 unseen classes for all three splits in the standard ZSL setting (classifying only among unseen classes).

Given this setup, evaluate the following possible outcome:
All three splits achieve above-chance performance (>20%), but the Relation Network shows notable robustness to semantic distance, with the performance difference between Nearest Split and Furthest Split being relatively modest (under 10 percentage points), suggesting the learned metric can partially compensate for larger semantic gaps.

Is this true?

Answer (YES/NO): NO